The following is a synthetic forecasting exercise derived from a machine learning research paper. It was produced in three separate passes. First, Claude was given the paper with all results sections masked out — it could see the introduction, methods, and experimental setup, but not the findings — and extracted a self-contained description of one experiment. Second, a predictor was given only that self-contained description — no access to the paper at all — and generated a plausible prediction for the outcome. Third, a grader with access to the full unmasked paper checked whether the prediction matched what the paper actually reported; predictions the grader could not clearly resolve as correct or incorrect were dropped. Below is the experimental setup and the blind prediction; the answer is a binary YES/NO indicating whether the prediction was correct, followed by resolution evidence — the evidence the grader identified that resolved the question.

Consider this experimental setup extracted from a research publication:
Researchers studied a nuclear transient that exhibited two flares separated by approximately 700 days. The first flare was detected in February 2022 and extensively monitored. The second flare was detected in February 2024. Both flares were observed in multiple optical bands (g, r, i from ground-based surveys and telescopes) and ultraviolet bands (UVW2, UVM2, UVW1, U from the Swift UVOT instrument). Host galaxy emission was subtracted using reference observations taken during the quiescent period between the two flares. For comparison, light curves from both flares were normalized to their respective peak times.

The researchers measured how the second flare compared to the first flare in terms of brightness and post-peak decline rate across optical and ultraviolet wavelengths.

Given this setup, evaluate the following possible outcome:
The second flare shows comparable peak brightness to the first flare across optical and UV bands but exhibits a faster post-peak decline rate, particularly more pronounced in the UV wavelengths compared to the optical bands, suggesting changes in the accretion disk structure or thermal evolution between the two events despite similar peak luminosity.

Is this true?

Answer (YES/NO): NO